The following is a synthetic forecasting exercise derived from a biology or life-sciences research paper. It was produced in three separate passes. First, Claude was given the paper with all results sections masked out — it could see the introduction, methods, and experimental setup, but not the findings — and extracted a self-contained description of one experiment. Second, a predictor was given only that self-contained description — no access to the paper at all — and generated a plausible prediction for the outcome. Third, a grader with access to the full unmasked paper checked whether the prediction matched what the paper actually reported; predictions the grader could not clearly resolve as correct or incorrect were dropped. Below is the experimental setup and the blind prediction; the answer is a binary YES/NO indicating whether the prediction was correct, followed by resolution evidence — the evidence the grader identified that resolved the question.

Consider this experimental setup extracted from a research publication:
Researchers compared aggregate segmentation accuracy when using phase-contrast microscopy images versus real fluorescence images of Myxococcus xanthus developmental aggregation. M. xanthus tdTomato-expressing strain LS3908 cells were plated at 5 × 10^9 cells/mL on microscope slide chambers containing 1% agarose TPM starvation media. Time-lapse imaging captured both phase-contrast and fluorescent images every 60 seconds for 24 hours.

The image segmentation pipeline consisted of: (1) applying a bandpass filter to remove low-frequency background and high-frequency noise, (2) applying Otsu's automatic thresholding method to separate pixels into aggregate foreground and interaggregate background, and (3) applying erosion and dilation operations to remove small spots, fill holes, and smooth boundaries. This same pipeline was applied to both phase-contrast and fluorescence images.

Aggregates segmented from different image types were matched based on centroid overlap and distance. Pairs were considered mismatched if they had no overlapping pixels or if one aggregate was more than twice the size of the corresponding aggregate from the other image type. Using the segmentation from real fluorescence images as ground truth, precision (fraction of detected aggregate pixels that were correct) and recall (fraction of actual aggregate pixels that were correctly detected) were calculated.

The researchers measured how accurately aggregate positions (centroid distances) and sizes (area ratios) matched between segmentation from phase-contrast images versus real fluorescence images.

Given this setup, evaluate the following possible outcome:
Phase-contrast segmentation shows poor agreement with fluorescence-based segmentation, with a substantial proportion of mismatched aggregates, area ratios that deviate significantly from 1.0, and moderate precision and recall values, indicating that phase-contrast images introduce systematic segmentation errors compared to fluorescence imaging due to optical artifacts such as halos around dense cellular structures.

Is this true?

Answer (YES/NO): YES